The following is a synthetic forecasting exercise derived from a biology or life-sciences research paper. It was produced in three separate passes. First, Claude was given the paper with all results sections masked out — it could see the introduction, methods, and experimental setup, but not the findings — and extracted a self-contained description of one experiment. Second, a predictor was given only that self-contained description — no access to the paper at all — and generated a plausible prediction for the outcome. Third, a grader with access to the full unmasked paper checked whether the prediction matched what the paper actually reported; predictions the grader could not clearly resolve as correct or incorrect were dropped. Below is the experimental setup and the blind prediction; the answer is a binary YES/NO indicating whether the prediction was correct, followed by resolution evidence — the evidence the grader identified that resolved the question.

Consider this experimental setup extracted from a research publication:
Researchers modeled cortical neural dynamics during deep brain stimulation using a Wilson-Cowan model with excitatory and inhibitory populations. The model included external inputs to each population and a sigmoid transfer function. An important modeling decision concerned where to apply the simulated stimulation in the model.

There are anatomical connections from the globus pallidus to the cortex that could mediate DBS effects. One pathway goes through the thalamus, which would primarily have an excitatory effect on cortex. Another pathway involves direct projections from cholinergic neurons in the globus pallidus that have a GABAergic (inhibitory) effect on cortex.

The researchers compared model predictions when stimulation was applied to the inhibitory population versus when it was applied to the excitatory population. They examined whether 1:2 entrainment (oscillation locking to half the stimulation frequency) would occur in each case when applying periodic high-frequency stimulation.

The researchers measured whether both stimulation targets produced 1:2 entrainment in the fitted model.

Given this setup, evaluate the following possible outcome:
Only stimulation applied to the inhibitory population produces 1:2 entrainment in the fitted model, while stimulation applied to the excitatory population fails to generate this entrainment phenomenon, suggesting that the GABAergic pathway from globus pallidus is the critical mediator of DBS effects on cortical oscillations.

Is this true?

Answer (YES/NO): NO